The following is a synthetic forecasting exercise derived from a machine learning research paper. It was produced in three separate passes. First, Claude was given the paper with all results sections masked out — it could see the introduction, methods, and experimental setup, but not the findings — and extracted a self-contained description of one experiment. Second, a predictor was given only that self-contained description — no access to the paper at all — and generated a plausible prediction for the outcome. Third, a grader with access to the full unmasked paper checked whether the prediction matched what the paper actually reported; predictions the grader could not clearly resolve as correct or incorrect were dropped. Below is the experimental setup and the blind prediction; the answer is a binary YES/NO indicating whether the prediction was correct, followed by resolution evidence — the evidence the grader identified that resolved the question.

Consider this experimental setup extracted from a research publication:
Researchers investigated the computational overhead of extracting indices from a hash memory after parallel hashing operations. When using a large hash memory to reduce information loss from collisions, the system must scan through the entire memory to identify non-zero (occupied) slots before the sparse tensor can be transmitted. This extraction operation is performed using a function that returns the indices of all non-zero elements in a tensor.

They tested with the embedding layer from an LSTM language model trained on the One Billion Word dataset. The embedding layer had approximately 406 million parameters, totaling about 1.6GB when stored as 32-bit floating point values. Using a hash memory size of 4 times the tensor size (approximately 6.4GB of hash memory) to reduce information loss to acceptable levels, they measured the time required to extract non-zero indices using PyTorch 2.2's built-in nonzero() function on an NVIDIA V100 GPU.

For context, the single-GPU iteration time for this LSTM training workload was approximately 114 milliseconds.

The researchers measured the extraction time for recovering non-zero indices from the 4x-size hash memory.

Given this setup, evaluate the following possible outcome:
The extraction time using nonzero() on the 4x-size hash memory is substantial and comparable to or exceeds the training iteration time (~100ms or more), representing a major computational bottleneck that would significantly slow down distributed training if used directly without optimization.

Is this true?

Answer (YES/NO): NO